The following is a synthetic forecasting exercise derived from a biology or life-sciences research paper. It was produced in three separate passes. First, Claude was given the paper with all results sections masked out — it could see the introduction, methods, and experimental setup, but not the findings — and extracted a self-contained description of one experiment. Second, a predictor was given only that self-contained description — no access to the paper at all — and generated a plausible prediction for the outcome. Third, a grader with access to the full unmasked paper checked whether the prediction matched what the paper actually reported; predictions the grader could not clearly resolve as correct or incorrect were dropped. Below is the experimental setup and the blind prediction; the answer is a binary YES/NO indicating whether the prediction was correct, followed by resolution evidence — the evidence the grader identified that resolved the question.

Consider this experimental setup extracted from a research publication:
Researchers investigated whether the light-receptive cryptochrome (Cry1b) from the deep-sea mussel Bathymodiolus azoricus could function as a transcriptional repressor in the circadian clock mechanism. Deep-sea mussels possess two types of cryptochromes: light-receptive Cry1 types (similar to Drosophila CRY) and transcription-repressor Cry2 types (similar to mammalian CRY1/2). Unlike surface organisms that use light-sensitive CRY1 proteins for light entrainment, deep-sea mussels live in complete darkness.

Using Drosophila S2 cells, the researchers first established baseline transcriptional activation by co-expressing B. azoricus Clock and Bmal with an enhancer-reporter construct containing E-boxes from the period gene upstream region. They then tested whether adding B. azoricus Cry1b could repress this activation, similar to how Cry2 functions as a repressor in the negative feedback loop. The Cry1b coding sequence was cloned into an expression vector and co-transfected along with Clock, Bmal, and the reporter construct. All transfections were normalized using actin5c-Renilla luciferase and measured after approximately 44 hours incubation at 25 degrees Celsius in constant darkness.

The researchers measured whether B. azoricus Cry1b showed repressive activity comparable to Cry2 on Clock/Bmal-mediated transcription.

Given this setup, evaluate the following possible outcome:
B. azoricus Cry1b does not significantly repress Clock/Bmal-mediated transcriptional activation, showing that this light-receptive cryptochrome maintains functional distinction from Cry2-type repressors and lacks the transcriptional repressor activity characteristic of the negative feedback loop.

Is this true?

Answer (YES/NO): YES